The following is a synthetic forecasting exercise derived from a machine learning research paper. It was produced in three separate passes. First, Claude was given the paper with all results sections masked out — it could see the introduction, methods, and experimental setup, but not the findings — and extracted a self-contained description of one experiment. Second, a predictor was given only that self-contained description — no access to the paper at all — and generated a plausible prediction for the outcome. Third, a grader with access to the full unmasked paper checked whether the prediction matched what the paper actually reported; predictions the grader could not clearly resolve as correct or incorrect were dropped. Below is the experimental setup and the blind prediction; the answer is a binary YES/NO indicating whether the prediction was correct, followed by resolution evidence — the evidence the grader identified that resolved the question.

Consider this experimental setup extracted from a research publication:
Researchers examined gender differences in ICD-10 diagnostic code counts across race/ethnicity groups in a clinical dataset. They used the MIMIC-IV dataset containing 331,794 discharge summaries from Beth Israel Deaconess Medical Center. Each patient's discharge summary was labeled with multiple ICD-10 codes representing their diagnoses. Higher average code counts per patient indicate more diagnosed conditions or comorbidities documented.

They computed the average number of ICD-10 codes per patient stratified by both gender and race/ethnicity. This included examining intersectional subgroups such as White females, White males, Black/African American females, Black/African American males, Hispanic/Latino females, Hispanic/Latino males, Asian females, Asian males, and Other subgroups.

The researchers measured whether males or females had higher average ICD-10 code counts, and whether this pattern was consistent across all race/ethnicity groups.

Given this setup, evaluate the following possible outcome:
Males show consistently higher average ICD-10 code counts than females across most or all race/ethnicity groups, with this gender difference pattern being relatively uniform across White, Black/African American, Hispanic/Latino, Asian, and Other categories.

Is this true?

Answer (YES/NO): YES